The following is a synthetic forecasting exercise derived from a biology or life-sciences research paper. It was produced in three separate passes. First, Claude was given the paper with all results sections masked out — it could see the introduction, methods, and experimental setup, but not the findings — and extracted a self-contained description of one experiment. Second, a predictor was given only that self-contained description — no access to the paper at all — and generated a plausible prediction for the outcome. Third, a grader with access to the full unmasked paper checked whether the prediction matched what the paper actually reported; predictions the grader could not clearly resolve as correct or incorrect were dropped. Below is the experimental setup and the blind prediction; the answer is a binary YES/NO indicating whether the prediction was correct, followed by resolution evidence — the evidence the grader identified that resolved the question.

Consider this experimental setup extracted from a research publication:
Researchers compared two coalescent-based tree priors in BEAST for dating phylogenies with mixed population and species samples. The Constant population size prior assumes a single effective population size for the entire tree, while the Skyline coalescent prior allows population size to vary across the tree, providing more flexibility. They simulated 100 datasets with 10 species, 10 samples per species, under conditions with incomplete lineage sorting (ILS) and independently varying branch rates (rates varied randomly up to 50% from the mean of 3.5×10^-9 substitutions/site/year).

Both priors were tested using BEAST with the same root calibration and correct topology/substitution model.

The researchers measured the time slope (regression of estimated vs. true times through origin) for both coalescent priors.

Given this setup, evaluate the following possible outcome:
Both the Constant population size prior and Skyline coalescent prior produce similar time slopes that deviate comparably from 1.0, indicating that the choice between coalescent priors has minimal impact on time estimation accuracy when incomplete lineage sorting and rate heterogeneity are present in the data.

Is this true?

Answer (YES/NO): YES